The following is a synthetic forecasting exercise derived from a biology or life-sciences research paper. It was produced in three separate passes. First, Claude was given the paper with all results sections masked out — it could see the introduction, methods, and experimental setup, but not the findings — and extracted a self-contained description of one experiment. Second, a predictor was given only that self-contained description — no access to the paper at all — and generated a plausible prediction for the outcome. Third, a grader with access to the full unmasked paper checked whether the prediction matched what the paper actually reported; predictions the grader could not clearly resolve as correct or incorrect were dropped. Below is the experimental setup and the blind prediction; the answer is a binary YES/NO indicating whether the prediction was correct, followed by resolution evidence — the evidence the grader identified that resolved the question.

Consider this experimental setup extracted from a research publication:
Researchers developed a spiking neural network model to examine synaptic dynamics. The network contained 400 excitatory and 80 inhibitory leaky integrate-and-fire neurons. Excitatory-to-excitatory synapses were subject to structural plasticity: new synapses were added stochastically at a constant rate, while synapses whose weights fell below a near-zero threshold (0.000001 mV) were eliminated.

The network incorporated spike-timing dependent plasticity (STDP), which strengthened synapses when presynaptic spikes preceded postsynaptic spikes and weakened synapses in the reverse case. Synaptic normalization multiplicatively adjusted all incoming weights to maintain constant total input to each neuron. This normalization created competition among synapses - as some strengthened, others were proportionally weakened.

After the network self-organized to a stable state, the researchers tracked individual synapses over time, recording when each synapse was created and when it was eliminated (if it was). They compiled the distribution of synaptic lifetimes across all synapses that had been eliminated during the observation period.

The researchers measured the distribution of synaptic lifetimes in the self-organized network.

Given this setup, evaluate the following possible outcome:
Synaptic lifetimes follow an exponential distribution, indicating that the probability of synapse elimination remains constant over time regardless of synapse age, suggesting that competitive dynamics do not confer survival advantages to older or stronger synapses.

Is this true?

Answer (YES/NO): NO